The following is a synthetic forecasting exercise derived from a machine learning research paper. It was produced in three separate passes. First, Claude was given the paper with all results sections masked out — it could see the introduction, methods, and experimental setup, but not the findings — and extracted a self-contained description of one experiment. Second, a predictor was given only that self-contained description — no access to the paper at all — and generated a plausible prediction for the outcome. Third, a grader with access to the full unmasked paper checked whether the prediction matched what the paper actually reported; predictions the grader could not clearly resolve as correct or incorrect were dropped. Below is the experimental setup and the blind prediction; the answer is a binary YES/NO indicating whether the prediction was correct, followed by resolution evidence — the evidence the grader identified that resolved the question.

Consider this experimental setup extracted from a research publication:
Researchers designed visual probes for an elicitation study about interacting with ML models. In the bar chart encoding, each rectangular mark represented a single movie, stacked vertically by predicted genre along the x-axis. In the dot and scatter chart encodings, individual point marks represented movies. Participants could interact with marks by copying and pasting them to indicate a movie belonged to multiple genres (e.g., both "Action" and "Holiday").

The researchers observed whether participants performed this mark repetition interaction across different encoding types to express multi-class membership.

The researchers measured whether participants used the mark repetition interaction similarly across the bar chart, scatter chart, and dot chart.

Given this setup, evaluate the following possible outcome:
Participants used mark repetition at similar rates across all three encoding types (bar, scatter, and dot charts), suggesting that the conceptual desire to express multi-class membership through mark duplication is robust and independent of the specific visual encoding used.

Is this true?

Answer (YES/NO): NO